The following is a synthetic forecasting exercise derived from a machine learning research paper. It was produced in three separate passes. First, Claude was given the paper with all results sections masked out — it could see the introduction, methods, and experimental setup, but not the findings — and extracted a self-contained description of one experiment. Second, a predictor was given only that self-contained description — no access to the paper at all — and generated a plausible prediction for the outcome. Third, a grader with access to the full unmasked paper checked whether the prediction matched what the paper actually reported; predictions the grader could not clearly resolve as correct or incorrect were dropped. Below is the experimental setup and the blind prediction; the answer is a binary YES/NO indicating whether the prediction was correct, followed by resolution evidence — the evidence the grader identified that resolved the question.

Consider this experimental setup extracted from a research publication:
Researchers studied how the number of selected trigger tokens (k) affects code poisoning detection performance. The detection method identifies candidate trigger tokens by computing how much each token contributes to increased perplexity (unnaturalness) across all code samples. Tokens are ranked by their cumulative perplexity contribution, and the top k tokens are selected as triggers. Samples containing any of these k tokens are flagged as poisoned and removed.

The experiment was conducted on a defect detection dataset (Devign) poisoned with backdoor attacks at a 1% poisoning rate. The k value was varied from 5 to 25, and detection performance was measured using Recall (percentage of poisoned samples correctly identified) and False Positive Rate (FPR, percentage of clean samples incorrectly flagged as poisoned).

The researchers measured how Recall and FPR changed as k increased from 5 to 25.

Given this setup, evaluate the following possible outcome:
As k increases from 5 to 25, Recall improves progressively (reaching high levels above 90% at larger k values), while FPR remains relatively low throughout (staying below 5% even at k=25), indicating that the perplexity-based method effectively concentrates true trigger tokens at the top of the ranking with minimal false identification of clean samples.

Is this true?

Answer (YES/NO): NO